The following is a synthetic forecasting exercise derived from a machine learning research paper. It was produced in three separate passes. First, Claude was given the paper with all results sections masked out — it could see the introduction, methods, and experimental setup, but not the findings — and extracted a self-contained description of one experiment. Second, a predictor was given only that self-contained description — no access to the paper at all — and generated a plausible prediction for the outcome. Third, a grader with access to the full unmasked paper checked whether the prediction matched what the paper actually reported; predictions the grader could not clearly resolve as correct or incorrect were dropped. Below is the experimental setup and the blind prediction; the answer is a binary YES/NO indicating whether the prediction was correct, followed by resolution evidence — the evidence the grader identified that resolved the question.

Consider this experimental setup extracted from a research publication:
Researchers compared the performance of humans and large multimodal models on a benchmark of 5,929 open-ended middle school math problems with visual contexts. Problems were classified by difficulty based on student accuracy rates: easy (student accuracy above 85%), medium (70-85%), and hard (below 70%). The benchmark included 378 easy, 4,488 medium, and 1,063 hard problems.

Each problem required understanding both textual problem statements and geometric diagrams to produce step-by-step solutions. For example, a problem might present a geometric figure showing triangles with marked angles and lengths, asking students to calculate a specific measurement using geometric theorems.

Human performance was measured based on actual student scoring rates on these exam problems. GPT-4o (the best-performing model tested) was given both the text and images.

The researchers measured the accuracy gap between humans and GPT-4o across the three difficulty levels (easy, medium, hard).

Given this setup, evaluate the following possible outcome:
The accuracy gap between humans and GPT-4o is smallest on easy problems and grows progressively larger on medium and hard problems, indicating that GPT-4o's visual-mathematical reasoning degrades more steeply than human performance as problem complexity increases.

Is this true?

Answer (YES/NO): NO